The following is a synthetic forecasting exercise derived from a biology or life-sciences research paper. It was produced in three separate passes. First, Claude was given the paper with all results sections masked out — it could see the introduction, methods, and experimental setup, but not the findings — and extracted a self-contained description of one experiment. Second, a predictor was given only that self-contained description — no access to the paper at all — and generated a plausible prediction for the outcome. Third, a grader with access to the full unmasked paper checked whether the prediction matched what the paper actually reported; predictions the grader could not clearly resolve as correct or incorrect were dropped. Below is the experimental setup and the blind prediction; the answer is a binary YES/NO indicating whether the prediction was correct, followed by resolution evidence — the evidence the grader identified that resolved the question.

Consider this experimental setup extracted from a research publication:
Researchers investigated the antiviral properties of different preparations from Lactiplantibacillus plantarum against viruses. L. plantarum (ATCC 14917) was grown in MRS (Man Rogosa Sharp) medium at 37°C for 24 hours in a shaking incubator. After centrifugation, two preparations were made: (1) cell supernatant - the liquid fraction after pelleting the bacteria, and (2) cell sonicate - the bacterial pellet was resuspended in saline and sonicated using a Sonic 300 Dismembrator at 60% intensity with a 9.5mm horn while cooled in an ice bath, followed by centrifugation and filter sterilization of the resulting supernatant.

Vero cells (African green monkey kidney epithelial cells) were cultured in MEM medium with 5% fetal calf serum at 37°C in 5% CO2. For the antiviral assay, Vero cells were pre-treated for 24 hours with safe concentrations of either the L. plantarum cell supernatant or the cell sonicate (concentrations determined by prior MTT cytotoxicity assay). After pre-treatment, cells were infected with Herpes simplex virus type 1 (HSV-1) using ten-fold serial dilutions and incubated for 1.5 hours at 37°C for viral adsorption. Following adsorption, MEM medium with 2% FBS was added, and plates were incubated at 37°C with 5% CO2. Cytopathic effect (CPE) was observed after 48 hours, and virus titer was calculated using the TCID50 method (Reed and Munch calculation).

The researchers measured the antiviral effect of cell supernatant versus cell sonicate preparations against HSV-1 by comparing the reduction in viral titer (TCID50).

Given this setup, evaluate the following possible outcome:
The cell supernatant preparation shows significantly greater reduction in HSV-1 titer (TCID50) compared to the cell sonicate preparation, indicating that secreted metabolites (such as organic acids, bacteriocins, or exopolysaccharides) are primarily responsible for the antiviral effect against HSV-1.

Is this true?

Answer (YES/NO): NO